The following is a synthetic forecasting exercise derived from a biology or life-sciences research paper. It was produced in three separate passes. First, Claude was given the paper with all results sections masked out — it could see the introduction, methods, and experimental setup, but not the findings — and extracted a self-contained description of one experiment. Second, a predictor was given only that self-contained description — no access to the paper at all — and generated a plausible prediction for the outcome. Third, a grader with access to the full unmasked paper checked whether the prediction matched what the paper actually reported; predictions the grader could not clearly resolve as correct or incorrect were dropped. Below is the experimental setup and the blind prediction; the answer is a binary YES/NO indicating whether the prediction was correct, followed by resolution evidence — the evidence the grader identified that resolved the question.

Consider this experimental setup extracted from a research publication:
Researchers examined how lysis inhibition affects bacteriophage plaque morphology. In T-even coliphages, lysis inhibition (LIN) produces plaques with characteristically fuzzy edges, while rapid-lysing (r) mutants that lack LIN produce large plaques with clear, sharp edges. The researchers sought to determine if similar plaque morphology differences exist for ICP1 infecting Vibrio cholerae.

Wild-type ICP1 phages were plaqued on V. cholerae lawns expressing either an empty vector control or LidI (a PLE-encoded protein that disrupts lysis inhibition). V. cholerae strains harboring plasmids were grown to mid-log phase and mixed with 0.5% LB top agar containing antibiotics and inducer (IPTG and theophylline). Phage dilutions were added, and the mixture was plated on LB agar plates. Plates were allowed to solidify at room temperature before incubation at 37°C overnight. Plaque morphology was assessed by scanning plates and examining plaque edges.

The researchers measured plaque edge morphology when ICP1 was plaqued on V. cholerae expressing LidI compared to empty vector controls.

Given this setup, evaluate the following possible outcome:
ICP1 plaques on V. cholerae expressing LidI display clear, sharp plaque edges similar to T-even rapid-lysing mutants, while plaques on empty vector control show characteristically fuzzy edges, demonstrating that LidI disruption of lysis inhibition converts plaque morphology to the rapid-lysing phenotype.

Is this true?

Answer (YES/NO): YES